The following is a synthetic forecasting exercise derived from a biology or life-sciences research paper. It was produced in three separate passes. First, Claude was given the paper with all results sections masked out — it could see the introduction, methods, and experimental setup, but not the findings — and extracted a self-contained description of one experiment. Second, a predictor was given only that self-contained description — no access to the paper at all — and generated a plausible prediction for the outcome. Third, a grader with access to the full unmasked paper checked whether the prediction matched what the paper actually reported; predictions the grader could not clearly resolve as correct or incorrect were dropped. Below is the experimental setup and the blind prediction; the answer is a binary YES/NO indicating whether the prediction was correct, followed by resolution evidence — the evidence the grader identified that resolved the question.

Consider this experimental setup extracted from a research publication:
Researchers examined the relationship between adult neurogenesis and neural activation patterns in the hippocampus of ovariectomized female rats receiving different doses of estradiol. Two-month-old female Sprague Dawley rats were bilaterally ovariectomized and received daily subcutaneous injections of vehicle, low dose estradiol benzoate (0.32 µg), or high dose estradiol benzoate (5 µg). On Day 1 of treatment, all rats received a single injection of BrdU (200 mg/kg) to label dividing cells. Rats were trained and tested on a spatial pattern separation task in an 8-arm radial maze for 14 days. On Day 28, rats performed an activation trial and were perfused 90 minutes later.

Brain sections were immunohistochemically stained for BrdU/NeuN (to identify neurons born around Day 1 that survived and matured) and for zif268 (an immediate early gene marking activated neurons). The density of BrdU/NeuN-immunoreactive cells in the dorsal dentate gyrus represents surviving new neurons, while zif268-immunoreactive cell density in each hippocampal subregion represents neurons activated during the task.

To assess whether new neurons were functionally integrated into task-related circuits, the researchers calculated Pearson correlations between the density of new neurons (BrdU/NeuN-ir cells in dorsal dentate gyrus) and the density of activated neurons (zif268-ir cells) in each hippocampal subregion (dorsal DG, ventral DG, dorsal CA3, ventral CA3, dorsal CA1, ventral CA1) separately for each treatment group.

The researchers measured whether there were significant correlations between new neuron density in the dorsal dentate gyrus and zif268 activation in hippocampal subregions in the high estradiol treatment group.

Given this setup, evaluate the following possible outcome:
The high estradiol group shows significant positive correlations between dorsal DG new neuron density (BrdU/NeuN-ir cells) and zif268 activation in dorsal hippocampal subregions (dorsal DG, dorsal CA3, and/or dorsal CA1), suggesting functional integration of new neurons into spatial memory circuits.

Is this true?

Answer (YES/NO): NO